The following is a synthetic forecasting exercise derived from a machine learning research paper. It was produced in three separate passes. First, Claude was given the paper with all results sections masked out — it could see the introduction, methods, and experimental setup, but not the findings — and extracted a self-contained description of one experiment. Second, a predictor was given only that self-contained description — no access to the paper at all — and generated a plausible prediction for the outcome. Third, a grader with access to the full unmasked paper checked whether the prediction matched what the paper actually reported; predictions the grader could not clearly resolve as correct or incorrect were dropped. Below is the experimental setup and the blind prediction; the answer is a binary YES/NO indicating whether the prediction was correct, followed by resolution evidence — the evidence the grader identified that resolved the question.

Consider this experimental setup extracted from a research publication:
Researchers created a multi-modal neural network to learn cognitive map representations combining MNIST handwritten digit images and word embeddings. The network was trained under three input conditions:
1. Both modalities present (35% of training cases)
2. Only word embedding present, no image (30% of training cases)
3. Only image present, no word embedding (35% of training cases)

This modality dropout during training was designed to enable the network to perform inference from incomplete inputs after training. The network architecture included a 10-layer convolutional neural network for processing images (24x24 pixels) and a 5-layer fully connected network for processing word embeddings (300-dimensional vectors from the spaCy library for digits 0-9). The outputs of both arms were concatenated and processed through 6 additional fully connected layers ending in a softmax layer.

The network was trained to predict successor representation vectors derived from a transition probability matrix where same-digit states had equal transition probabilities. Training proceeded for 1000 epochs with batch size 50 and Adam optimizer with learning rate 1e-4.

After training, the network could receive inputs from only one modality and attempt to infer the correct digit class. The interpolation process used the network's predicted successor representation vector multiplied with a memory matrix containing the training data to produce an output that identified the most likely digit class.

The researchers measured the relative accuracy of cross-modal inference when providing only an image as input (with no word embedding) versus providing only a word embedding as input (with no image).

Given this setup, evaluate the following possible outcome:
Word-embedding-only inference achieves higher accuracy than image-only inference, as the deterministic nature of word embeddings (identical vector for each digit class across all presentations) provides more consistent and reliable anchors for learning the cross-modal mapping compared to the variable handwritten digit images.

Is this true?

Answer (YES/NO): YES